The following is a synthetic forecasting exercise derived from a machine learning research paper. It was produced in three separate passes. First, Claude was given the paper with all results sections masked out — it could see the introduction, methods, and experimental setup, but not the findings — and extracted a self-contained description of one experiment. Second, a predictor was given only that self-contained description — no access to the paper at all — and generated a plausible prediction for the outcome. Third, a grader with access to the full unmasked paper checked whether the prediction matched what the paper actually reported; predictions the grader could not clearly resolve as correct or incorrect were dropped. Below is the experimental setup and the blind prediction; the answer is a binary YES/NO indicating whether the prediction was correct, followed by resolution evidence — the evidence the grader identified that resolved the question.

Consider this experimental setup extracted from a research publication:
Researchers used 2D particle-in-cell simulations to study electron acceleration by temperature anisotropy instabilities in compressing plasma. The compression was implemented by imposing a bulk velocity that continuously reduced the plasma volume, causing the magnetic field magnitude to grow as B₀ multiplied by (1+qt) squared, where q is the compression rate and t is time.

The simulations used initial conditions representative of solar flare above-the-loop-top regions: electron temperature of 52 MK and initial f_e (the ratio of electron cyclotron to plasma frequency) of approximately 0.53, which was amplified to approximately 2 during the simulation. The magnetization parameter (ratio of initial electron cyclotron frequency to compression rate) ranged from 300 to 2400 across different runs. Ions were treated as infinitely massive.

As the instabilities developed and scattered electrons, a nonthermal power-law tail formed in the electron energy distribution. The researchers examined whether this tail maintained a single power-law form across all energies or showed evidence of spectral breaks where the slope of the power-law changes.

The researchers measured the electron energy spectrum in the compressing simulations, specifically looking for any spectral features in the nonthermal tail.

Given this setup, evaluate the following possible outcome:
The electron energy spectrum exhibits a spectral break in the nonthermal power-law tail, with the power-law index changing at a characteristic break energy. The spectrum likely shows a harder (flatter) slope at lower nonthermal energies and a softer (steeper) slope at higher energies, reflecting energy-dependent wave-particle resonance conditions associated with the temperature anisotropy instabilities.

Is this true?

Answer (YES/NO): YES